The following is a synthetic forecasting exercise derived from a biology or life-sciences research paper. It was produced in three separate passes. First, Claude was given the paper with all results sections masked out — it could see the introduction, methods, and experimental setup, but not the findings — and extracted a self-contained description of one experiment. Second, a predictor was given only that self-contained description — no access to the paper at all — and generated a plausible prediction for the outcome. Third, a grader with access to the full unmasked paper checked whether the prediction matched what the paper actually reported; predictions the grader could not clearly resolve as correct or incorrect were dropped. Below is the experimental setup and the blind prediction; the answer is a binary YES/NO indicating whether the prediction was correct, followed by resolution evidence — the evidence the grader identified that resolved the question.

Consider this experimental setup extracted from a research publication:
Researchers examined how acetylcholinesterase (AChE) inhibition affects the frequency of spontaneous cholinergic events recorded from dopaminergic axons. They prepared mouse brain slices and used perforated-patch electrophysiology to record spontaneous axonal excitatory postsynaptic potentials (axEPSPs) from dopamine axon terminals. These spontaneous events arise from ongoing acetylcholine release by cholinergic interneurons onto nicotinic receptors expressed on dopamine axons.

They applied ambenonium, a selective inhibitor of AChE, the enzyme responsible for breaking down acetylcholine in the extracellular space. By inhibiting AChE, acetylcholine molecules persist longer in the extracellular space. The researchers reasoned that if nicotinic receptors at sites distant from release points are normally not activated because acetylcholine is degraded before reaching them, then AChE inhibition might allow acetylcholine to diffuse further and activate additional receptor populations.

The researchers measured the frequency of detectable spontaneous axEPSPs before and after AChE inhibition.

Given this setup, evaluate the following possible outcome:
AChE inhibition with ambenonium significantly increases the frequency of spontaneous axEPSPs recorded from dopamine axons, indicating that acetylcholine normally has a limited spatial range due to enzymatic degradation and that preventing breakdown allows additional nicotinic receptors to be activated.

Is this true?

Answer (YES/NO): NO